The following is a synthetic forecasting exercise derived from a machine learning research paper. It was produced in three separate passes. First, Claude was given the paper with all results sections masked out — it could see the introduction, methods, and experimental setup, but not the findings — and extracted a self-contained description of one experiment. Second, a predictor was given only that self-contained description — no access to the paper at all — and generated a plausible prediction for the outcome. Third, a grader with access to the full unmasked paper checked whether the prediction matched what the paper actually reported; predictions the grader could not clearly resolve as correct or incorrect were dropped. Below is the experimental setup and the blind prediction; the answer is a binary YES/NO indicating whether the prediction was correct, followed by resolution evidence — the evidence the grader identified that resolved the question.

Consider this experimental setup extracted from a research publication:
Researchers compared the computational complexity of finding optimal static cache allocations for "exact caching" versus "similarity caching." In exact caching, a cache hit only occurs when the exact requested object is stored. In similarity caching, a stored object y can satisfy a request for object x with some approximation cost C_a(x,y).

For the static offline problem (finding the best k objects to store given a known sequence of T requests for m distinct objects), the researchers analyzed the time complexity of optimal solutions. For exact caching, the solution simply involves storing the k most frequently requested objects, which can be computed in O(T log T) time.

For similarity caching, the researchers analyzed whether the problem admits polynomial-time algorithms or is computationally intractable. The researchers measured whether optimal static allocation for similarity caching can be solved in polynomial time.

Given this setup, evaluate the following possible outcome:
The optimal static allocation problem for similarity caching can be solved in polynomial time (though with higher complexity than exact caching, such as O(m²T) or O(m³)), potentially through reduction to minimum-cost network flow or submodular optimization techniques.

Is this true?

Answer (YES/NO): NO